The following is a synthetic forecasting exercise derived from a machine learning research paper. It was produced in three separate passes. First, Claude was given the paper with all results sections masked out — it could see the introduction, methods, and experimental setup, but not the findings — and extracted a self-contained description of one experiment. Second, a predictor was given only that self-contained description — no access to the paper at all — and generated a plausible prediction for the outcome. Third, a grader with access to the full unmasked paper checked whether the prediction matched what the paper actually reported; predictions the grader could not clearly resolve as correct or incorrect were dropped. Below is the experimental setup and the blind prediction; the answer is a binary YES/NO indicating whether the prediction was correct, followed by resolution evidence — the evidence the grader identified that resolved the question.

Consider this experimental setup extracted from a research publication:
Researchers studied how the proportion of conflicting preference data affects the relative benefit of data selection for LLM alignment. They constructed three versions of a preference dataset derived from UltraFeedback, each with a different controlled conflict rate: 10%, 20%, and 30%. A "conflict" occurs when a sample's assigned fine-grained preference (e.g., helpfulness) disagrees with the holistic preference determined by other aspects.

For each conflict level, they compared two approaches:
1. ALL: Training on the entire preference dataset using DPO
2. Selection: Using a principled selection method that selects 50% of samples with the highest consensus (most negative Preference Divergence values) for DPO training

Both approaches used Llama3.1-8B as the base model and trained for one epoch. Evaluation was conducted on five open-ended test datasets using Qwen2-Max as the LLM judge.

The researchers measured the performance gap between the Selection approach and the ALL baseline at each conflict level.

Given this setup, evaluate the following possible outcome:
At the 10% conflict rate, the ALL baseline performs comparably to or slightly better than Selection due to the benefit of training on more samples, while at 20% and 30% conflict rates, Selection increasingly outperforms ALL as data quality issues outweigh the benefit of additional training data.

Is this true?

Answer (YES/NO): NO